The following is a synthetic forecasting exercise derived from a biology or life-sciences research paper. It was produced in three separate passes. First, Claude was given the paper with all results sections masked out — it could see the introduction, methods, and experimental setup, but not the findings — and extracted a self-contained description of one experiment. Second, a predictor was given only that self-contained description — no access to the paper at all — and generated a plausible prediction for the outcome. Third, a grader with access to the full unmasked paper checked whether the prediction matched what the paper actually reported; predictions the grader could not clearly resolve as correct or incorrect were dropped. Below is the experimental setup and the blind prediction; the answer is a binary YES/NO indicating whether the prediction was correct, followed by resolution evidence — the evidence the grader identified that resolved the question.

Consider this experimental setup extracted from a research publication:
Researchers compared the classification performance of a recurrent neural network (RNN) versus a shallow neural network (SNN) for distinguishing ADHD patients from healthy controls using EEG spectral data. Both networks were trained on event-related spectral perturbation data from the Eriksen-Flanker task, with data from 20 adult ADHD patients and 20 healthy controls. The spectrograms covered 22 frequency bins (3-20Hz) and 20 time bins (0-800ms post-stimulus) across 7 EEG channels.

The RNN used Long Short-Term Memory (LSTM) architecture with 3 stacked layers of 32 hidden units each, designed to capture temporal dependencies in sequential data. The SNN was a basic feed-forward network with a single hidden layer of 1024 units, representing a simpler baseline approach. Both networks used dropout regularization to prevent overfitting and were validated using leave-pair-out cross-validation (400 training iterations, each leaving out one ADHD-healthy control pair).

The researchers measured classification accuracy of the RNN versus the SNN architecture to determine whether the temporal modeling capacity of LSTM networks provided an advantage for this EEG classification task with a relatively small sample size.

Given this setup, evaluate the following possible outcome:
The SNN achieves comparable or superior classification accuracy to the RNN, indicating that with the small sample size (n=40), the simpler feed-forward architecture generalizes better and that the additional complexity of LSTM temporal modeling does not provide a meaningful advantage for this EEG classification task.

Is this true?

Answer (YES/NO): NO